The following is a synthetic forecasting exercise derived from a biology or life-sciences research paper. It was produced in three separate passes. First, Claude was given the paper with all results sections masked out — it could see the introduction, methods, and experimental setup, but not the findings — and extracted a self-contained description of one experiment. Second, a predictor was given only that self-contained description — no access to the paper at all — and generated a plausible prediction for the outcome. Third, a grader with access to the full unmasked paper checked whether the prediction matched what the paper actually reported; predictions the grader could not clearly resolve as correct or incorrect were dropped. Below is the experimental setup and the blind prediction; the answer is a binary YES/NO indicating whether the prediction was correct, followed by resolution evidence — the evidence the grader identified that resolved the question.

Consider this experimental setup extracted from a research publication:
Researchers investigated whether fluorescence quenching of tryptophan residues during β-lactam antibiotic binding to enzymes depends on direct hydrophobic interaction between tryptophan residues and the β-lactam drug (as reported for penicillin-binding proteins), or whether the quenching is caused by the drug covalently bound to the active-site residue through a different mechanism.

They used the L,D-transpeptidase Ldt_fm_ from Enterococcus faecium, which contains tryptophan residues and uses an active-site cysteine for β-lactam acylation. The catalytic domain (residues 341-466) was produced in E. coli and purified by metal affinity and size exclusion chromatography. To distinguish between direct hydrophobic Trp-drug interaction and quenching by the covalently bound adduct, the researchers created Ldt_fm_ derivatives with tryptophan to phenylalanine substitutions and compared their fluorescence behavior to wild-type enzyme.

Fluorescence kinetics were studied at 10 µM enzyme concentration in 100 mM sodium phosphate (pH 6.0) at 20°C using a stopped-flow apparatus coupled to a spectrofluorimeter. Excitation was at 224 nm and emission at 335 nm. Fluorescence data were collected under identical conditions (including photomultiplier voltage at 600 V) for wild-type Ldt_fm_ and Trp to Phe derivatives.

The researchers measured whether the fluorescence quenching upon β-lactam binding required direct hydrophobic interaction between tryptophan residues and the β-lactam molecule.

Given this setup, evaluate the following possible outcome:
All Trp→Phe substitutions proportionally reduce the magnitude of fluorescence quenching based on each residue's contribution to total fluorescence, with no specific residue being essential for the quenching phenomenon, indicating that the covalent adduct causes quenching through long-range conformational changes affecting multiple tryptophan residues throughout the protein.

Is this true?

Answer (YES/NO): NO